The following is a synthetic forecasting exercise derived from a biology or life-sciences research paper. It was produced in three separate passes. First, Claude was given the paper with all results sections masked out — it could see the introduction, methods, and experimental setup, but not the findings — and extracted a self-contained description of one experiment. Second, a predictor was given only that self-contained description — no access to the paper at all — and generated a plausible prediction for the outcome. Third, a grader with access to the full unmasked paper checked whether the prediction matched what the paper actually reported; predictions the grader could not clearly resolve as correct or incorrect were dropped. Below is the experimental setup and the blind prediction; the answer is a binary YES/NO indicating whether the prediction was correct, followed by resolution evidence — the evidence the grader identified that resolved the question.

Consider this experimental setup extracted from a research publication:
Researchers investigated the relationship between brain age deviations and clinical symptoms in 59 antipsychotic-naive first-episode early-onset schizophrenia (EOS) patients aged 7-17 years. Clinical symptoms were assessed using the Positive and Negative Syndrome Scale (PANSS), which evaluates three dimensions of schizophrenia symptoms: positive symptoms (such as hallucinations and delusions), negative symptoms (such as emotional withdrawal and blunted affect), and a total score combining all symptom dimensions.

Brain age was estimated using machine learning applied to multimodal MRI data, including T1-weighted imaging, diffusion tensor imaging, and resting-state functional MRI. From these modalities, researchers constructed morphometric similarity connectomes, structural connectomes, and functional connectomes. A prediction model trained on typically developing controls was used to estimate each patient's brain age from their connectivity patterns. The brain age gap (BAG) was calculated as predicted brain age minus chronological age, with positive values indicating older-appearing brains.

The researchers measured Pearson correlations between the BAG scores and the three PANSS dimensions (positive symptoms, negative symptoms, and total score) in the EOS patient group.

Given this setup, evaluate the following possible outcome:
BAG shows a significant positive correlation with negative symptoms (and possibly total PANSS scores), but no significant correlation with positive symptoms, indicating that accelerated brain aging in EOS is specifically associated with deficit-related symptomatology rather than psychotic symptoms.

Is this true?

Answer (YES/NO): NO